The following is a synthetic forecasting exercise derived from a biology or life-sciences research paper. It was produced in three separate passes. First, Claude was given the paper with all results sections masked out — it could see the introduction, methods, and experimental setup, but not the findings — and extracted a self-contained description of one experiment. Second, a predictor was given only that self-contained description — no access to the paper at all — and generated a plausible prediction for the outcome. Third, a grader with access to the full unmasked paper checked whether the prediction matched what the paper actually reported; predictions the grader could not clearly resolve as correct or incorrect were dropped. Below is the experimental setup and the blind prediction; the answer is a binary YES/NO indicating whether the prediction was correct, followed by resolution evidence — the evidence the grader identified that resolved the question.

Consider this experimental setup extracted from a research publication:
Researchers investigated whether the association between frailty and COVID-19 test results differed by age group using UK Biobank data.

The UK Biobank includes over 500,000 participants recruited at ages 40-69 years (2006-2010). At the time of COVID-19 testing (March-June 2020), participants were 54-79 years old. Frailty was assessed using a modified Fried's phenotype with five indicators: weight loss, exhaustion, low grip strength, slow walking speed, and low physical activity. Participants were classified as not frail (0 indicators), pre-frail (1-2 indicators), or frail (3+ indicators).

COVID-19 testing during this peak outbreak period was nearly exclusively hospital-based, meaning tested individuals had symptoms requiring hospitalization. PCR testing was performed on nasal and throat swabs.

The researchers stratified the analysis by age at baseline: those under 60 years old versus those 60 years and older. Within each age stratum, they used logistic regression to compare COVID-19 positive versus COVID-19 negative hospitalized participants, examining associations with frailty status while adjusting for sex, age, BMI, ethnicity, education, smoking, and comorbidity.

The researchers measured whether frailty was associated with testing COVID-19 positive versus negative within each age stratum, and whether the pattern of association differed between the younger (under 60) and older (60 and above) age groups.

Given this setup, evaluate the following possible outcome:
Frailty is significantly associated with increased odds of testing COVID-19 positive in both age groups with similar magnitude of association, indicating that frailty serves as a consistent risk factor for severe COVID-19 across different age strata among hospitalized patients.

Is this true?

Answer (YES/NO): NO